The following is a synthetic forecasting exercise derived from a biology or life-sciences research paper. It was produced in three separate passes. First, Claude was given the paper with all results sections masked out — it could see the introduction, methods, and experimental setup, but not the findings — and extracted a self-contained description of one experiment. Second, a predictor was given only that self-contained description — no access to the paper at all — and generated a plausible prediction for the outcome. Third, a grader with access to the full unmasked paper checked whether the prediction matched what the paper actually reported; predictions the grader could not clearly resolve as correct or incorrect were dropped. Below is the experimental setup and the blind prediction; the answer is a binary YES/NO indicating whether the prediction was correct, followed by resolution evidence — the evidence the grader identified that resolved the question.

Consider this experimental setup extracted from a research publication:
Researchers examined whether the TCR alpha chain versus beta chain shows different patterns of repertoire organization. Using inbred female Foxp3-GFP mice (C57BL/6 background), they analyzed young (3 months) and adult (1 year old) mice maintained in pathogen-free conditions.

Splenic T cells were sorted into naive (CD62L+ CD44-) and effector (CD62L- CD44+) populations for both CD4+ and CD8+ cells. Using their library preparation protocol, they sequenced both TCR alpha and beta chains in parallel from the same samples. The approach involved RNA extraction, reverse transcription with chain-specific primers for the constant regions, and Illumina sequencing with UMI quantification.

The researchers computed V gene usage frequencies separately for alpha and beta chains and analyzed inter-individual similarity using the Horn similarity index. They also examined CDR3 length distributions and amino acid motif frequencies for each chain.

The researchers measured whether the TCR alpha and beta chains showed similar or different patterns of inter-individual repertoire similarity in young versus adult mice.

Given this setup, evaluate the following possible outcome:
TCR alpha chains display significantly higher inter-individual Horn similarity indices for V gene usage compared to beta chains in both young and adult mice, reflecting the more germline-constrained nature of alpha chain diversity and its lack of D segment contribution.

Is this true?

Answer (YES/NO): NO